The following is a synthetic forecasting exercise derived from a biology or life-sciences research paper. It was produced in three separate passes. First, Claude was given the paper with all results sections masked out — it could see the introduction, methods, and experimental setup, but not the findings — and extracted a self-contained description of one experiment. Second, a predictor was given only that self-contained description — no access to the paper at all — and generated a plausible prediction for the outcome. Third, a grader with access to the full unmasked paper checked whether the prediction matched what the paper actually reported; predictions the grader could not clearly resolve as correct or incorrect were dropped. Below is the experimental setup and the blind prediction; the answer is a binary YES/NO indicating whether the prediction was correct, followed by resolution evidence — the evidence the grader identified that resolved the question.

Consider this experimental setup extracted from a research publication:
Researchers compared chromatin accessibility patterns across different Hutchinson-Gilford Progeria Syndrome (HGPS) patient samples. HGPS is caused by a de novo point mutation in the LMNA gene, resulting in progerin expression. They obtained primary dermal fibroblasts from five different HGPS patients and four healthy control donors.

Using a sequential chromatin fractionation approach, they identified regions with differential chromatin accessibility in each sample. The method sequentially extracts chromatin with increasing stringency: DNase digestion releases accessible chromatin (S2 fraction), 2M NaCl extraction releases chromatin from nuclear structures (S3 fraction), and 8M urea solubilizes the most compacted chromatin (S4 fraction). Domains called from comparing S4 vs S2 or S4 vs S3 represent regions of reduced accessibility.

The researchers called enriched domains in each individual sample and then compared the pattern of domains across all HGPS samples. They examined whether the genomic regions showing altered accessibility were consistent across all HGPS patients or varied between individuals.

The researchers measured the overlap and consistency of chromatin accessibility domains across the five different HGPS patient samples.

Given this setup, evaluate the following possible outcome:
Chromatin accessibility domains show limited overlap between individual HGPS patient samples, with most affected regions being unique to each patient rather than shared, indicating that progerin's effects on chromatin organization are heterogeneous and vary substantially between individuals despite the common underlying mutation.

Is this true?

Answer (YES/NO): YES